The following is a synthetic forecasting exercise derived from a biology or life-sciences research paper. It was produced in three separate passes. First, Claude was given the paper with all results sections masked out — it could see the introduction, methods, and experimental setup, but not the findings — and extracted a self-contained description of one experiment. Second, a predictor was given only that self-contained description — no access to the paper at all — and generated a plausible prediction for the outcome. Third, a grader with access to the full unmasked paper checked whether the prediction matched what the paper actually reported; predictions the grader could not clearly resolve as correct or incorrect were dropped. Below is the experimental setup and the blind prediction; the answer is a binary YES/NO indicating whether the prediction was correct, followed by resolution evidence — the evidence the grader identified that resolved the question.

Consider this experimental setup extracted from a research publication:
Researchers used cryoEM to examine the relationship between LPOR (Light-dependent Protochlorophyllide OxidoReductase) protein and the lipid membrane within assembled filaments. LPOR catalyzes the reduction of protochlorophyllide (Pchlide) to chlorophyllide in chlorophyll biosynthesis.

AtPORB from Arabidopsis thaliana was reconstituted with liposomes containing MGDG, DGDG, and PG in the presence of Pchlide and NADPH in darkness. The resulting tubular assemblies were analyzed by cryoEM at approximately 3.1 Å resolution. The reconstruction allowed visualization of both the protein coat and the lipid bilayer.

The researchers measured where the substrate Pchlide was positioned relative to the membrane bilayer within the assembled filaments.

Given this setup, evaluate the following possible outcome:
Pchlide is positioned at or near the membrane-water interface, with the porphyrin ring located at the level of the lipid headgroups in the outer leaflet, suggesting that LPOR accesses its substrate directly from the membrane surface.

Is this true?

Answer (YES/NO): YES